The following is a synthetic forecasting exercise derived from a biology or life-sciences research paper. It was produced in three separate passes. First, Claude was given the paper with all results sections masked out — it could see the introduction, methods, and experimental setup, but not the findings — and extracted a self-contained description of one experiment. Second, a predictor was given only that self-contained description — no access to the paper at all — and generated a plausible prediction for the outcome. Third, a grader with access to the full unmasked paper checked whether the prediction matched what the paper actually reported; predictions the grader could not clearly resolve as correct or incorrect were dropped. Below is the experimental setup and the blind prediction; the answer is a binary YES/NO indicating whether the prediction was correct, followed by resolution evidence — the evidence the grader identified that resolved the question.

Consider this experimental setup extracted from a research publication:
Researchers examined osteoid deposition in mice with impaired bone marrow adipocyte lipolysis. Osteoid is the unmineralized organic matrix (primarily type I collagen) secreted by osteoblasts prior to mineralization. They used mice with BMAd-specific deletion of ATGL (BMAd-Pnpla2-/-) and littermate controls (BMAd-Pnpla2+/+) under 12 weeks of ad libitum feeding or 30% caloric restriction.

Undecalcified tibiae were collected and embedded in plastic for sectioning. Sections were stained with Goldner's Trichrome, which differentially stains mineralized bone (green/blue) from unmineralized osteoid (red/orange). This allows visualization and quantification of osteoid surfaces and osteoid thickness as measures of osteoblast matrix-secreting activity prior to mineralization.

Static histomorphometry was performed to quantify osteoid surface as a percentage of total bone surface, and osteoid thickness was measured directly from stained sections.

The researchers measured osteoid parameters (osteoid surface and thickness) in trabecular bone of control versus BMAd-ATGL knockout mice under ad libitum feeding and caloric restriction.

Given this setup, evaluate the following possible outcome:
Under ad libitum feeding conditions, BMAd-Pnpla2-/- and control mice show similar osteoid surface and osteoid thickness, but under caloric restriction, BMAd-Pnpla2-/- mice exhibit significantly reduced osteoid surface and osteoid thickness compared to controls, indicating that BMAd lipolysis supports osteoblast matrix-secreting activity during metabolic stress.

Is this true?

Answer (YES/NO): NO